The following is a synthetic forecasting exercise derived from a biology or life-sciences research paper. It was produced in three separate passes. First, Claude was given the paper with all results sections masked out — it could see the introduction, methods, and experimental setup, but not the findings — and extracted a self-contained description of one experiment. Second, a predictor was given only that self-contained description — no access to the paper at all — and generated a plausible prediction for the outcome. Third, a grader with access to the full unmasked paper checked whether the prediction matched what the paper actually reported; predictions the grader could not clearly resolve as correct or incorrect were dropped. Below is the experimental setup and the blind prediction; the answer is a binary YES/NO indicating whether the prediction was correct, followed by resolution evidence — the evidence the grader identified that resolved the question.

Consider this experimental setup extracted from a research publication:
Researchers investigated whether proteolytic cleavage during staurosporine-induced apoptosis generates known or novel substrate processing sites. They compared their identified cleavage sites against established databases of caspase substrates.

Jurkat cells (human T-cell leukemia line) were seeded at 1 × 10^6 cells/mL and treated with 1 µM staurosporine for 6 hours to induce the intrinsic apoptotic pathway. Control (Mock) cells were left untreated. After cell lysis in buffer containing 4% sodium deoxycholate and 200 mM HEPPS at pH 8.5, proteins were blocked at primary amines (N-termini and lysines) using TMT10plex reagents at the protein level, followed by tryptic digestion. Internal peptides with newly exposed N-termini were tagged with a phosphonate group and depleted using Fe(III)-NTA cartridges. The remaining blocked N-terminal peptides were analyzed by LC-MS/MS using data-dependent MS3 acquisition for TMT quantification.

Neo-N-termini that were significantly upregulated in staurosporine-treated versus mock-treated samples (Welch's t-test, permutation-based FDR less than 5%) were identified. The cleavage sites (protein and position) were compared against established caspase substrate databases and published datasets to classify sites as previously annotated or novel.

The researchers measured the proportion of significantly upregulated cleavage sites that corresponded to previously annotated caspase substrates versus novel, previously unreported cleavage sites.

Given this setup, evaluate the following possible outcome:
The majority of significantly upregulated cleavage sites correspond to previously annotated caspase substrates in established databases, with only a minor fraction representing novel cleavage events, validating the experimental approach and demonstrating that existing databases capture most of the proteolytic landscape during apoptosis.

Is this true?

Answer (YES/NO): NO